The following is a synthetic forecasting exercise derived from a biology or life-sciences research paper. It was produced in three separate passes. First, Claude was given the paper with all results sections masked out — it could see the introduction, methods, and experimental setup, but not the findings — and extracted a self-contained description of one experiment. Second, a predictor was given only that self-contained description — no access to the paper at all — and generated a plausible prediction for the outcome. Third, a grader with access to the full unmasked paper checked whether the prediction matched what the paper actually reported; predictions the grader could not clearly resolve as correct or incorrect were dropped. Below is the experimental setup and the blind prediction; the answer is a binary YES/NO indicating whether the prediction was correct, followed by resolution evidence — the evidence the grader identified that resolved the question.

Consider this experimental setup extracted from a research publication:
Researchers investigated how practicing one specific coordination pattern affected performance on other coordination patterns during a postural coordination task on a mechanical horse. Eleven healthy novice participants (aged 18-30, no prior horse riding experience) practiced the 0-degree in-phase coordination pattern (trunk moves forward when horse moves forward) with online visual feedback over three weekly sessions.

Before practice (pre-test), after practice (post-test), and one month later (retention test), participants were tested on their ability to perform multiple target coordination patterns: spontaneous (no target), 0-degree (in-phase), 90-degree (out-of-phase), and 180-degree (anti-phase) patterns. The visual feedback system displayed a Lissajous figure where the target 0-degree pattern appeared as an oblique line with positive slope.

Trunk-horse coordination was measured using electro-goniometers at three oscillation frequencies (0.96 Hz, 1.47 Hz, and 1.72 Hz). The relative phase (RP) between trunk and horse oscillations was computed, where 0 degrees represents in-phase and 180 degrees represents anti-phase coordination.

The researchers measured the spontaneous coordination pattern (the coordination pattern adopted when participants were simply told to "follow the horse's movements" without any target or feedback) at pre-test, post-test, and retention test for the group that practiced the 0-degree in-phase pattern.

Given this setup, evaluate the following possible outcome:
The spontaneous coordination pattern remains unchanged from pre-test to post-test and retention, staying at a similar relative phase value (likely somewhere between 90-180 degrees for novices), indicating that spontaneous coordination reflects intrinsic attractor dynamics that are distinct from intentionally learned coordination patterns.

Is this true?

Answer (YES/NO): YES